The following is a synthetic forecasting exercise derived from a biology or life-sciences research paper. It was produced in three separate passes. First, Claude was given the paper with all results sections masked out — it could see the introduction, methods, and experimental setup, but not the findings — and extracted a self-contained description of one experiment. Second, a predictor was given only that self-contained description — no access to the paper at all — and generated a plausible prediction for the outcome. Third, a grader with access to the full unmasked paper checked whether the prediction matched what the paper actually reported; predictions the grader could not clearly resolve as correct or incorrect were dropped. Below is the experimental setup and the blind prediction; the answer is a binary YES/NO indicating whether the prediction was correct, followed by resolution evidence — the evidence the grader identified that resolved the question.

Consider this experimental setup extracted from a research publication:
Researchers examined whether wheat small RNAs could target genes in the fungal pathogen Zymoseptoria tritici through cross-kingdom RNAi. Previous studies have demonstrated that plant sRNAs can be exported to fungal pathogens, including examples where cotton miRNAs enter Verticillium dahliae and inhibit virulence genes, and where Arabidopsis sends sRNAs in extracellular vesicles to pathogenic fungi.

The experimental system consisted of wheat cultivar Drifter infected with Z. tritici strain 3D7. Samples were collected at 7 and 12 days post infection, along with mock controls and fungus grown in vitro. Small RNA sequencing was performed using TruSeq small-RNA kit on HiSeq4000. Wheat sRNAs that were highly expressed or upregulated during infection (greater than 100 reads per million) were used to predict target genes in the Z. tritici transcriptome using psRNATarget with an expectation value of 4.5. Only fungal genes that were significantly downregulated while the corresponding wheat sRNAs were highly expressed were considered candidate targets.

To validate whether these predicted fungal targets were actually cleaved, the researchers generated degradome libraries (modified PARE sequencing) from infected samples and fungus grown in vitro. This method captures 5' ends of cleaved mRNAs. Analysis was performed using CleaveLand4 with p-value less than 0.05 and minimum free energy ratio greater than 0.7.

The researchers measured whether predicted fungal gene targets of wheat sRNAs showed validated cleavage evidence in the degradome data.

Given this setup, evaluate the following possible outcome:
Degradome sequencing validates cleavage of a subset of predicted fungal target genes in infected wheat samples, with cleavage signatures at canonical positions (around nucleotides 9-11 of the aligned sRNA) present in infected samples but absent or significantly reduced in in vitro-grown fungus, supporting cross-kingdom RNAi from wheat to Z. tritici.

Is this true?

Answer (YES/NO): NO